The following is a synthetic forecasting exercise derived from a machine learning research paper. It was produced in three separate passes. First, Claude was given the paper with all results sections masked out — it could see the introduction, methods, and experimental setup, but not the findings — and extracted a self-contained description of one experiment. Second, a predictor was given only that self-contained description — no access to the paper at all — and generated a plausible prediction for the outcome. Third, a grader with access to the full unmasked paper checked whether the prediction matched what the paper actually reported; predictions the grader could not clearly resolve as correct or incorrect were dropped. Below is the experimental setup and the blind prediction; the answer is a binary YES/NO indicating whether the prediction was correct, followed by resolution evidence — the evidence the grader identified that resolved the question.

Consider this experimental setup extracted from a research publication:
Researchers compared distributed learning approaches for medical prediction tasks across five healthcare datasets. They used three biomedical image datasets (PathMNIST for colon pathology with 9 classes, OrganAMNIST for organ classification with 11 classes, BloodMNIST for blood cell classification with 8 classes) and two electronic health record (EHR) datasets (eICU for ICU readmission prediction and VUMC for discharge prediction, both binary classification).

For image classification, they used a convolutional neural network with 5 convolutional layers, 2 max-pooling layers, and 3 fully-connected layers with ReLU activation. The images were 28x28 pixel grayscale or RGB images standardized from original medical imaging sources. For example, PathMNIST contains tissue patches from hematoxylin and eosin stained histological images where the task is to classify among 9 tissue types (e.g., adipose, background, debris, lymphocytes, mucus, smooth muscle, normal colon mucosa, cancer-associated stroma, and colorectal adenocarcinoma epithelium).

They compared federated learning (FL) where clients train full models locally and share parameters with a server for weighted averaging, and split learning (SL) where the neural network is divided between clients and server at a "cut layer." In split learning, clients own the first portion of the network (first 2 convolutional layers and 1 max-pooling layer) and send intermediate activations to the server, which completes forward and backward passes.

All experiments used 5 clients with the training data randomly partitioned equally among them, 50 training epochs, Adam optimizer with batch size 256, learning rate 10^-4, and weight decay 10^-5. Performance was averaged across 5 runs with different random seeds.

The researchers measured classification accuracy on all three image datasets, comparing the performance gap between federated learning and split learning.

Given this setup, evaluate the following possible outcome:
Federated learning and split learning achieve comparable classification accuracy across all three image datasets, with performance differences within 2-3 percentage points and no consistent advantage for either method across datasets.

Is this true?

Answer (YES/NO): NO